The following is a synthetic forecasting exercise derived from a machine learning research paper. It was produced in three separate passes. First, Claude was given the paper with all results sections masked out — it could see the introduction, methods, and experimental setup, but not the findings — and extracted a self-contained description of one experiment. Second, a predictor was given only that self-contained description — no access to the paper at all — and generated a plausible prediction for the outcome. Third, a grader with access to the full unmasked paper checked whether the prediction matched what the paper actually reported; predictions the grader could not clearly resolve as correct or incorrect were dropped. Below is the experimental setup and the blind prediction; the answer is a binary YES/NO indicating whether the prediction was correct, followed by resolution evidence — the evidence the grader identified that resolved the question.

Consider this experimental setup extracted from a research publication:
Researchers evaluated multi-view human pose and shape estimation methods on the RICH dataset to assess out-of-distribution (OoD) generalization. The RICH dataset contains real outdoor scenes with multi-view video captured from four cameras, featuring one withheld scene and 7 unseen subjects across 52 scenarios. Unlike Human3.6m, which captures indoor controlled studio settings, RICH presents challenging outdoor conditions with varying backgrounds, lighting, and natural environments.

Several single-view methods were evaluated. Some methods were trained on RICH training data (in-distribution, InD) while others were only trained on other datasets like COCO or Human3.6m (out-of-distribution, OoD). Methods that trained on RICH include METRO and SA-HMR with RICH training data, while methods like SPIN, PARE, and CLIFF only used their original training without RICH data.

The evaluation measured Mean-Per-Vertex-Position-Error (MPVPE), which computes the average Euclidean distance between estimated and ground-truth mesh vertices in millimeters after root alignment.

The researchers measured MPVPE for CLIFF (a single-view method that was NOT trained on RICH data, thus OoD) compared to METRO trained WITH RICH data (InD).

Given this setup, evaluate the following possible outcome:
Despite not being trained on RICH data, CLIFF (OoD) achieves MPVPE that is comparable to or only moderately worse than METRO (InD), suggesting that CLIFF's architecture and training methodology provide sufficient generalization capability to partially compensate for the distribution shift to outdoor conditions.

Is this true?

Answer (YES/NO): NO